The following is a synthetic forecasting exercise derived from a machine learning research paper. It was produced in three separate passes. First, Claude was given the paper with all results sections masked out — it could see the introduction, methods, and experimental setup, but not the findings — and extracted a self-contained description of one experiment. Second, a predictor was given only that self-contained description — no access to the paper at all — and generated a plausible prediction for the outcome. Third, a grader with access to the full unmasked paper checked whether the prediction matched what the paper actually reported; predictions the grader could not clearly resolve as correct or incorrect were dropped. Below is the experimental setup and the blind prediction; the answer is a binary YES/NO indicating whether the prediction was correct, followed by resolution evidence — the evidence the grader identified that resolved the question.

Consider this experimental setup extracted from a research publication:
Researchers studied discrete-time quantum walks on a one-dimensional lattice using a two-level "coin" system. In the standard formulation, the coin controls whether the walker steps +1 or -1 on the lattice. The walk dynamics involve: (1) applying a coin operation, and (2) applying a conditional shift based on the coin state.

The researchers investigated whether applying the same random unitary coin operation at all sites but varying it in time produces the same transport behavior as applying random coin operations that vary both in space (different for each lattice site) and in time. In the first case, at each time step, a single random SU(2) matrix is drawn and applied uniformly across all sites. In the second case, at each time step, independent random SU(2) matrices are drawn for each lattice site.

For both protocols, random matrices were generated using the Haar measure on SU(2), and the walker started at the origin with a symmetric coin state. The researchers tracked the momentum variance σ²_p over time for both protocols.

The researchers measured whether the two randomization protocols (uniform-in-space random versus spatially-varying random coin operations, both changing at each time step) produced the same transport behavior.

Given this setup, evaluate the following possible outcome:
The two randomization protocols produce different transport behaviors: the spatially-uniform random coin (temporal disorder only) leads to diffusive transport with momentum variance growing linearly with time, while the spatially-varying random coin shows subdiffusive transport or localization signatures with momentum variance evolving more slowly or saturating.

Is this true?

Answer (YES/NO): NO